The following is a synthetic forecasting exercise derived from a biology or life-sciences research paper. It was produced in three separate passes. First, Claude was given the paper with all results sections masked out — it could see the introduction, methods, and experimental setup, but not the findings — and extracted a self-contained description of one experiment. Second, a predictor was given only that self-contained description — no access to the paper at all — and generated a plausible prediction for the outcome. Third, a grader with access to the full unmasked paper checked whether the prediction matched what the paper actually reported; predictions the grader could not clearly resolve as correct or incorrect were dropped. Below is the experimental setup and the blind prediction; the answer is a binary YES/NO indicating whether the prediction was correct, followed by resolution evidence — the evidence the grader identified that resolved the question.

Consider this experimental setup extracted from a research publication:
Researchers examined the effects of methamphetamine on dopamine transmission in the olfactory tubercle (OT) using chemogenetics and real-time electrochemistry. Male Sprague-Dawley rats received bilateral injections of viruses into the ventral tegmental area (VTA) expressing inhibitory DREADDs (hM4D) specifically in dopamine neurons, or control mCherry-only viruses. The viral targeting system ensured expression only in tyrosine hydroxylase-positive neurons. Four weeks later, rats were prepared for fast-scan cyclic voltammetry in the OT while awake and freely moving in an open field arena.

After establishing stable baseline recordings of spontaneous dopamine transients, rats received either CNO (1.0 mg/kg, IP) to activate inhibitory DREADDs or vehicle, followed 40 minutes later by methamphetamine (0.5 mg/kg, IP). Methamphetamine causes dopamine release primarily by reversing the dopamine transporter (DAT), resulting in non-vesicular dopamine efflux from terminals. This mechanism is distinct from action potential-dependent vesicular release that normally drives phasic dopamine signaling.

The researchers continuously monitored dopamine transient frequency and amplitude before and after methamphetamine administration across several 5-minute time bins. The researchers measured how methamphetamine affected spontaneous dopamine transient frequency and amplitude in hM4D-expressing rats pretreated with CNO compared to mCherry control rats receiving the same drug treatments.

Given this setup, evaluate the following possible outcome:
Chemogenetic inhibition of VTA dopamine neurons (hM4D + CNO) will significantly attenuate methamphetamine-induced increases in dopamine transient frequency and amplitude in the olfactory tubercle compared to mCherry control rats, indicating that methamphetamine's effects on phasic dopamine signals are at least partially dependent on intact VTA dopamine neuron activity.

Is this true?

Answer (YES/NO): YES